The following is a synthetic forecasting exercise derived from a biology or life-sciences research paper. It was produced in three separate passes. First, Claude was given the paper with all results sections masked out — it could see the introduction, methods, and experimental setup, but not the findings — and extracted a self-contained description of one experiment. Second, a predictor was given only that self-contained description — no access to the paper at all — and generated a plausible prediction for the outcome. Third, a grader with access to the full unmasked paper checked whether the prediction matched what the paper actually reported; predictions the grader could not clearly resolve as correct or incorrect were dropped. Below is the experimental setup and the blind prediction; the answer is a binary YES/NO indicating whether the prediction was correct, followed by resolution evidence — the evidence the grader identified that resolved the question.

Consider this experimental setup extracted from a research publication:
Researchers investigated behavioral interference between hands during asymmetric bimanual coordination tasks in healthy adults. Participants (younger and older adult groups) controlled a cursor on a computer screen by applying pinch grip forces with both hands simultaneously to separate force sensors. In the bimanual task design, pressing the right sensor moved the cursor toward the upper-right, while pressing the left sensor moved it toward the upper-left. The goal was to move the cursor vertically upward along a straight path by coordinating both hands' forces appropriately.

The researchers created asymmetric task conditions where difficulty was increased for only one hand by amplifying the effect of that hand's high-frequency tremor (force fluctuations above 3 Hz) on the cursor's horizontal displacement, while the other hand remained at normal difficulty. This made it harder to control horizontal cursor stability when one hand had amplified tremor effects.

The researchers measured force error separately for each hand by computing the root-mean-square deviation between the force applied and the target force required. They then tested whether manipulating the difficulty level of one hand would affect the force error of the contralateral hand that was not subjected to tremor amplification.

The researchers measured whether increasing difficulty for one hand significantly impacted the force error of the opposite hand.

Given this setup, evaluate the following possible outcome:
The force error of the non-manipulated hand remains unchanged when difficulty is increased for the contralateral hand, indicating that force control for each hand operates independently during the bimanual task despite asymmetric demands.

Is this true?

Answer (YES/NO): NO